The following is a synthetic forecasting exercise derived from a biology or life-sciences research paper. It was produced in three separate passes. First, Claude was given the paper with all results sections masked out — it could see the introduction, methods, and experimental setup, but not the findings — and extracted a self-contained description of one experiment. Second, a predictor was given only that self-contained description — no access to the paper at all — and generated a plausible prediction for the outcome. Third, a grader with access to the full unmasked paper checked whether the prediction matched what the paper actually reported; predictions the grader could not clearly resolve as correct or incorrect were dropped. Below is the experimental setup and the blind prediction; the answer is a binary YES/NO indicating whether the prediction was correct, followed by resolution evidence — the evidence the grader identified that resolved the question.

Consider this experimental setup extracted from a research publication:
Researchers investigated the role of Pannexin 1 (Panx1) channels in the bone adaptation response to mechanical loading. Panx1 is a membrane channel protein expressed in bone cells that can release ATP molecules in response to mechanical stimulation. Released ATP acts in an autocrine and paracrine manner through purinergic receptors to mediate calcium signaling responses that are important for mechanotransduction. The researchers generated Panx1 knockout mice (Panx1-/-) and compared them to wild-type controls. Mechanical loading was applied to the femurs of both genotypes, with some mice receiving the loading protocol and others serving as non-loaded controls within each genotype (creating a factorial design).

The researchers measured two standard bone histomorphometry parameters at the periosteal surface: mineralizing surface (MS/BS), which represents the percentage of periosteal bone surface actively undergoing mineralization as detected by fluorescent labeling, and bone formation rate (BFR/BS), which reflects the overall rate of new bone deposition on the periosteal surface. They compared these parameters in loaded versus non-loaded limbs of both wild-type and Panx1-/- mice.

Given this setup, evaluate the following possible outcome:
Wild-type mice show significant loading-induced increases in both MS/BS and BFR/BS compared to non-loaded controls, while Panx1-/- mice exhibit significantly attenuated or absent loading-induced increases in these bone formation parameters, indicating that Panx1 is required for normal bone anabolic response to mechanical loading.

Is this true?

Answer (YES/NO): YES